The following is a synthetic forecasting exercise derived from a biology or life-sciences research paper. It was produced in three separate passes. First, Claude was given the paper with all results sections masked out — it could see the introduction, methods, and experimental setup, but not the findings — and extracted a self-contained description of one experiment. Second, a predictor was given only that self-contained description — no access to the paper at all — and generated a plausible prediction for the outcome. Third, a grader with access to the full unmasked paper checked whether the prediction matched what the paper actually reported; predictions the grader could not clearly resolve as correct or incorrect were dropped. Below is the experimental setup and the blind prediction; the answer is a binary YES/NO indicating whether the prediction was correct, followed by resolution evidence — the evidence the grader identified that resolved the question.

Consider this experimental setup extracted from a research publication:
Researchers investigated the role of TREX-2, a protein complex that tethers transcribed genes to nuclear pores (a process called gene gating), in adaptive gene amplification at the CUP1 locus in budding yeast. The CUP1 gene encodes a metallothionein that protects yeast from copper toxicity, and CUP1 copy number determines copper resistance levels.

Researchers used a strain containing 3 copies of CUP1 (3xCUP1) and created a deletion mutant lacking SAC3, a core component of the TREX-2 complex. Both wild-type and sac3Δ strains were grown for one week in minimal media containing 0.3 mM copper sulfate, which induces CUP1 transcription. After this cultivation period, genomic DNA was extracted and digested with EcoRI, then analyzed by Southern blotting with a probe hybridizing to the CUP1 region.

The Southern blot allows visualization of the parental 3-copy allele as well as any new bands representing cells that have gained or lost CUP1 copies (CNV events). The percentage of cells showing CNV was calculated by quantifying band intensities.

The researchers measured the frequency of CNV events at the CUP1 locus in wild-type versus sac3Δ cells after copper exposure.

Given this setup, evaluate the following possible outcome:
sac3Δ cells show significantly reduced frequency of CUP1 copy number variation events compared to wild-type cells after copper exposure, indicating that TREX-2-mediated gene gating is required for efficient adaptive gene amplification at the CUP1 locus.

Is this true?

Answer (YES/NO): YES